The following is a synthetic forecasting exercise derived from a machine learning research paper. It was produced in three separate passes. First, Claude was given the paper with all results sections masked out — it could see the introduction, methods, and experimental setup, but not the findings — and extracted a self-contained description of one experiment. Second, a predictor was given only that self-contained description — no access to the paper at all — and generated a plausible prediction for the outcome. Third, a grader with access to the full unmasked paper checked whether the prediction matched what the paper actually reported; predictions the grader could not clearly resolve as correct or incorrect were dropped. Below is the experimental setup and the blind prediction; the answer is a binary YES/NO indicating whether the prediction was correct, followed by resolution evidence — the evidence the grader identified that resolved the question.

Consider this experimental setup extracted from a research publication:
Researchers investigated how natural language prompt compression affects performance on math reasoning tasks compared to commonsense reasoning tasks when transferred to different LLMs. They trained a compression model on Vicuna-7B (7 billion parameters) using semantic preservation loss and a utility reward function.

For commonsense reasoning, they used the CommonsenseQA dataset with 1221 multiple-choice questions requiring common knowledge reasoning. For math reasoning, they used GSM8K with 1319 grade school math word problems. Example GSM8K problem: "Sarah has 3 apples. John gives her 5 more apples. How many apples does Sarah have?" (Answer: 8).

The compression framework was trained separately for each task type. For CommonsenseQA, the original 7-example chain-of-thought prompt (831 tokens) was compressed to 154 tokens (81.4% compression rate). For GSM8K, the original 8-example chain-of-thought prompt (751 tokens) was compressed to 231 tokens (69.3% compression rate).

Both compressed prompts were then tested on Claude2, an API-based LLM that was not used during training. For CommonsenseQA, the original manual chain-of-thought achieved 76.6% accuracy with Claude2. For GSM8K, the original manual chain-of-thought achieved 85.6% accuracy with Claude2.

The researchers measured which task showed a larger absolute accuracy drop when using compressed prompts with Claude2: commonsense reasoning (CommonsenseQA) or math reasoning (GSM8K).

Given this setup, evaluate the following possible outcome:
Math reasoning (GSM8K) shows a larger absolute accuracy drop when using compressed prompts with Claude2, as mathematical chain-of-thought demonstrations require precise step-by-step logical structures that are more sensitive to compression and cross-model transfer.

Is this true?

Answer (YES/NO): NO